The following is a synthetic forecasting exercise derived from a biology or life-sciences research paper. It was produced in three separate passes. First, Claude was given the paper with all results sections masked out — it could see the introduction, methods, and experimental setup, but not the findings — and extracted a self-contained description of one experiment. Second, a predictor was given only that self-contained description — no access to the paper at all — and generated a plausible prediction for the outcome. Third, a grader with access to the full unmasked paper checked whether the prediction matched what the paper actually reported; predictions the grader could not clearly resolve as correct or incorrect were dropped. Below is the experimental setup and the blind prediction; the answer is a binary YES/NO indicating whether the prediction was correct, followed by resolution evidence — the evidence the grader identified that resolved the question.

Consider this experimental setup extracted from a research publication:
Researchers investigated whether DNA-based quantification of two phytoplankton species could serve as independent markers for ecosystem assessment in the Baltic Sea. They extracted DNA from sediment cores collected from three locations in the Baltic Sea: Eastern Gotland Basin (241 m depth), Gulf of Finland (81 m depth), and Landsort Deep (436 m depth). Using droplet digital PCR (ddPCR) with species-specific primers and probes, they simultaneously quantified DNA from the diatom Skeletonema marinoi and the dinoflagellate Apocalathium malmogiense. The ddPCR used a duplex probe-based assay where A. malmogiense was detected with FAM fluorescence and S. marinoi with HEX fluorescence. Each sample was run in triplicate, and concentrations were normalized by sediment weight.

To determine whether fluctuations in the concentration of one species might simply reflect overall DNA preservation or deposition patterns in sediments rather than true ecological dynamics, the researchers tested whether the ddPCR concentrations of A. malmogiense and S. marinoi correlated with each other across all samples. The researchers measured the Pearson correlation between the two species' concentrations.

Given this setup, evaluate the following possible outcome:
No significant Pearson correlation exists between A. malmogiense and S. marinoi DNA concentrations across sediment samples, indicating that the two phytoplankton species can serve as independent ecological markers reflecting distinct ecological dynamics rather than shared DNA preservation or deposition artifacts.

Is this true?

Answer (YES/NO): YES